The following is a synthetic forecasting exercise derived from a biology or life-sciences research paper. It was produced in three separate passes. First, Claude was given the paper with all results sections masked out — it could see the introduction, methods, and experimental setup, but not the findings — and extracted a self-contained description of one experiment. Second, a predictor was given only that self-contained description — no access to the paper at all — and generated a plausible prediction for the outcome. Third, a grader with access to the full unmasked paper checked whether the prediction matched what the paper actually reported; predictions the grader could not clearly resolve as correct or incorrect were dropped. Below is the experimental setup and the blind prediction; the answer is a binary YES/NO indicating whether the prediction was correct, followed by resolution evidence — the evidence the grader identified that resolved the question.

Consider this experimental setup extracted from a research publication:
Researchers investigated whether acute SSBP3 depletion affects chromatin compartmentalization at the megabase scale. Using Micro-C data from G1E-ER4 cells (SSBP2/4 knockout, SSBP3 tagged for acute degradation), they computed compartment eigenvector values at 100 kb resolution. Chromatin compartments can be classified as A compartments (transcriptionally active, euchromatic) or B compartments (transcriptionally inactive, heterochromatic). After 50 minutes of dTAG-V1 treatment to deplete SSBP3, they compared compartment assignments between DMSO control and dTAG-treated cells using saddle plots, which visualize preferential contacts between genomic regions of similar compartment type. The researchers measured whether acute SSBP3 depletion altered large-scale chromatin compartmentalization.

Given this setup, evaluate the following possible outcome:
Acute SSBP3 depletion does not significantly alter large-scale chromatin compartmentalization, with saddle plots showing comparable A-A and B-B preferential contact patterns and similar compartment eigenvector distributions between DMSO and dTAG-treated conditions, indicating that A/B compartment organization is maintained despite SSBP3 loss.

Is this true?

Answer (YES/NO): YES